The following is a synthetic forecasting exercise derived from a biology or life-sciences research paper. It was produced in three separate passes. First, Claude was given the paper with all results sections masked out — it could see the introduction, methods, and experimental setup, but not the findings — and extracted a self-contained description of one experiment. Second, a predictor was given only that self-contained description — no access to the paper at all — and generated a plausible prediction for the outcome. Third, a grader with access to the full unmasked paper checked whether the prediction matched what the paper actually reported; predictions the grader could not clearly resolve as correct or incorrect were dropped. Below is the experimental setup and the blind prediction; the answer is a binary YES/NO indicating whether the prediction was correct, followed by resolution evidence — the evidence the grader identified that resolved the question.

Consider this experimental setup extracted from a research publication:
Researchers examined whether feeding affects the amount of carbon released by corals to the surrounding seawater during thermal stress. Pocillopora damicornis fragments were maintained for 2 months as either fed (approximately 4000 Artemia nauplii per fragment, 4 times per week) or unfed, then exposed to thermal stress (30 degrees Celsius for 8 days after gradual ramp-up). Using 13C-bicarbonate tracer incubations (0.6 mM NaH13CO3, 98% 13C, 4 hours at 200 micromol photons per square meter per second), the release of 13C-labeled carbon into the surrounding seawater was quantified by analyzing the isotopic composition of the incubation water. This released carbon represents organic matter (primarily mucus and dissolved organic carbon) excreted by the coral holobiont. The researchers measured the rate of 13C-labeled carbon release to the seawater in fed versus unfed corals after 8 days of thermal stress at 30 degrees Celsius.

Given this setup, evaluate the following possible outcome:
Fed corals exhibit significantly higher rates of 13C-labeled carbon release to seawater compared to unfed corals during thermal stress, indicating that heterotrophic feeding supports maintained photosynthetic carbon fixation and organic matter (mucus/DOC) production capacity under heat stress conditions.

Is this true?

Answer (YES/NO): YES